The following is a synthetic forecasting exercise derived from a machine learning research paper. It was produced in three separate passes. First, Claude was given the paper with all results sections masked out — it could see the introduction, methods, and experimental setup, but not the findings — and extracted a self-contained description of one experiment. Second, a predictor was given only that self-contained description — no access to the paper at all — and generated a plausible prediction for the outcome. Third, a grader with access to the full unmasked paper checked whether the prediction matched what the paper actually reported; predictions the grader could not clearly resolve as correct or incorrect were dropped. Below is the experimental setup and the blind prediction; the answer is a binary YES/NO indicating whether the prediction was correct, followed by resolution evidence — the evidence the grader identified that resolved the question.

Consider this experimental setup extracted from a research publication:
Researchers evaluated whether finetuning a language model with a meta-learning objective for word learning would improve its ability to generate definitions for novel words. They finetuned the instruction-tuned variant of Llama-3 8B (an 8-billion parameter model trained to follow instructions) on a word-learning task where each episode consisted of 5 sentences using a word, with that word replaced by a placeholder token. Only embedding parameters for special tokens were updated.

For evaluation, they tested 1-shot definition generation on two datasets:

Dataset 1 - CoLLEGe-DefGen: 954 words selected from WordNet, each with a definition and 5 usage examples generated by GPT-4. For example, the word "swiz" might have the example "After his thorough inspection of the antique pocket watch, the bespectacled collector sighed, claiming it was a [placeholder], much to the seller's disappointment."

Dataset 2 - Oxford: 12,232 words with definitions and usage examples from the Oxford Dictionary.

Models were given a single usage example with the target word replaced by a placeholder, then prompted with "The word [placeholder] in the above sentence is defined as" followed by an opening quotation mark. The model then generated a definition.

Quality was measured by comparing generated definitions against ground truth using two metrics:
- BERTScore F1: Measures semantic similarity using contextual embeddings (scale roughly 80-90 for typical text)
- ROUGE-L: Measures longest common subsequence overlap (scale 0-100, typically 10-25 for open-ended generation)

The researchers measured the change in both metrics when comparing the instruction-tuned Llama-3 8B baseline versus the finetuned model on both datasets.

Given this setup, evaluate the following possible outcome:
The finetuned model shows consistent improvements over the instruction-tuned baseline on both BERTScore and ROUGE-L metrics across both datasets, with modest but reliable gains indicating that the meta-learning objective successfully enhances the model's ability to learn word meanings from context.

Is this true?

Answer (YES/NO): YES